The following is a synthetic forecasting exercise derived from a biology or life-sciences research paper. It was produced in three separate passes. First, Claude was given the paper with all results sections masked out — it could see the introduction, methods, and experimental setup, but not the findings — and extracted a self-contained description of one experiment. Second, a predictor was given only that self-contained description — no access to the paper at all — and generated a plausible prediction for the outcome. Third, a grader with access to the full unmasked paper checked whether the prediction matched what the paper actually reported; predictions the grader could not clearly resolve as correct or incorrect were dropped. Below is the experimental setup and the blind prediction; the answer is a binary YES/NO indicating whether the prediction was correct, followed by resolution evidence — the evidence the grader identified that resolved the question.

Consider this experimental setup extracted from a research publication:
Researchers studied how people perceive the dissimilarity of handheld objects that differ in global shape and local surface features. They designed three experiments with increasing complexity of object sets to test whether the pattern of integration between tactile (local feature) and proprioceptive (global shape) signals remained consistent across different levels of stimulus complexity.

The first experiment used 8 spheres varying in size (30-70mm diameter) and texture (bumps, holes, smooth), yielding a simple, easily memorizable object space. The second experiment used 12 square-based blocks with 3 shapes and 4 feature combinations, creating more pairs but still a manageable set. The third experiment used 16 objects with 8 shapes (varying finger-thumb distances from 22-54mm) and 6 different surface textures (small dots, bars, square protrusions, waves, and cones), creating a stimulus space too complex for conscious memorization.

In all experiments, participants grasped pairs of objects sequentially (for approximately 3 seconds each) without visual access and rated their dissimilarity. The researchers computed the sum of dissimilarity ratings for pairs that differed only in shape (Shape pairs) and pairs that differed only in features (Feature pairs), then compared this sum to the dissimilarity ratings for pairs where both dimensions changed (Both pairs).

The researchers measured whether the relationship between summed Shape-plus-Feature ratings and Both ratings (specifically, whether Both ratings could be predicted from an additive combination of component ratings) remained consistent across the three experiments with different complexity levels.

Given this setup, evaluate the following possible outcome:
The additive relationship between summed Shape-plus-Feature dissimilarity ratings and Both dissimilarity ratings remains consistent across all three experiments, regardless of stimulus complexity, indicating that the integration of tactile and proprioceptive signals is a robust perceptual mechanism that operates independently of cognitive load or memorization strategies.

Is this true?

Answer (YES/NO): YES